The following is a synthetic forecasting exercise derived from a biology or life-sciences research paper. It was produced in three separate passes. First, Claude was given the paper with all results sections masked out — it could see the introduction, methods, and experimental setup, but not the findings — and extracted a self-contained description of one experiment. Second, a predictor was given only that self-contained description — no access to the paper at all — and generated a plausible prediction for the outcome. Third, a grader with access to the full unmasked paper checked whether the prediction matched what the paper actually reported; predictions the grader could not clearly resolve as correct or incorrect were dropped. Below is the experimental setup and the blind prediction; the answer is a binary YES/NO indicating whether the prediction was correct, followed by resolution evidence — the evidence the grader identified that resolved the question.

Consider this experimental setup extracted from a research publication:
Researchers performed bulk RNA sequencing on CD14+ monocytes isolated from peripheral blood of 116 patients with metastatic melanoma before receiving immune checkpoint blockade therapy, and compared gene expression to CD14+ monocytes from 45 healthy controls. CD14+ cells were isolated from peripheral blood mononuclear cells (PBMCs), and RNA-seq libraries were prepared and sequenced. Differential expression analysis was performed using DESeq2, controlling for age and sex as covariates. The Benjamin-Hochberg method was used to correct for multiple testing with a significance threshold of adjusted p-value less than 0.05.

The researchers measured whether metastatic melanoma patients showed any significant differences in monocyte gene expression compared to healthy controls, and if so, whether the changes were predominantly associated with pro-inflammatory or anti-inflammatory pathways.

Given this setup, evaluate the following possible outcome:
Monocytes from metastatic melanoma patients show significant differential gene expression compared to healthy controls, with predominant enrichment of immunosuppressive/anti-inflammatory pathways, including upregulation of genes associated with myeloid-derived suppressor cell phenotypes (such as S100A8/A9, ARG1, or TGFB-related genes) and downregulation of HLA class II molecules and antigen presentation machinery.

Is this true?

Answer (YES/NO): NO